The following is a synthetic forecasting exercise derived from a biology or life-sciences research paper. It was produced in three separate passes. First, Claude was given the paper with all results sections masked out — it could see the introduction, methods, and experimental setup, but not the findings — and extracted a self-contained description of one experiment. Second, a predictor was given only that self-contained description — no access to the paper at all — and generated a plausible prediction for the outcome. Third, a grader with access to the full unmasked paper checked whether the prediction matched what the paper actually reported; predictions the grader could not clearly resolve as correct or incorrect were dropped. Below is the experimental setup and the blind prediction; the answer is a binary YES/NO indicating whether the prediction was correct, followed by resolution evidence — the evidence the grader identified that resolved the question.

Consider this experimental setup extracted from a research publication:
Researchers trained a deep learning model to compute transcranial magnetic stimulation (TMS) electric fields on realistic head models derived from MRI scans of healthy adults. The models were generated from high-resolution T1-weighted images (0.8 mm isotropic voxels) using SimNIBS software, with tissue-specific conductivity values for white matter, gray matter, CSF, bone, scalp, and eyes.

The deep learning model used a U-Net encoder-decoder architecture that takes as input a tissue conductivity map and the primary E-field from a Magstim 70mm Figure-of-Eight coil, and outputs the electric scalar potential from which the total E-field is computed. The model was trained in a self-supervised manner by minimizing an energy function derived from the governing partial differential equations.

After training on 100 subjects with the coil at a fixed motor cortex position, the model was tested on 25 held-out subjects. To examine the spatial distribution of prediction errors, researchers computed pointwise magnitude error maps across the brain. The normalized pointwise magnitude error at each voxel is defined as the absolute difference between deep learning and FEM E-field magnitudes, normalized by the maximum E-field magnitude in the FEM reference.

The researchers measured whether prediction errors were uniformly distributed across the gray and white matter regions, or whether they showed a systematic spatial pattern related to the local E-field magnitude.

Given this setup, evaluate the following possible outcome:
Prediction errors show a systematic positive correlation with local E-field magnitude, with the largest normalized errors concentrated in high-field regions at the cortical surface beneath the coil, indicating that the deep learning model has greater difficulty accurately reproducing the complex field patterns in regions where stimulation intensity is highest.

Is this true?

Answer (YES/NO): YES